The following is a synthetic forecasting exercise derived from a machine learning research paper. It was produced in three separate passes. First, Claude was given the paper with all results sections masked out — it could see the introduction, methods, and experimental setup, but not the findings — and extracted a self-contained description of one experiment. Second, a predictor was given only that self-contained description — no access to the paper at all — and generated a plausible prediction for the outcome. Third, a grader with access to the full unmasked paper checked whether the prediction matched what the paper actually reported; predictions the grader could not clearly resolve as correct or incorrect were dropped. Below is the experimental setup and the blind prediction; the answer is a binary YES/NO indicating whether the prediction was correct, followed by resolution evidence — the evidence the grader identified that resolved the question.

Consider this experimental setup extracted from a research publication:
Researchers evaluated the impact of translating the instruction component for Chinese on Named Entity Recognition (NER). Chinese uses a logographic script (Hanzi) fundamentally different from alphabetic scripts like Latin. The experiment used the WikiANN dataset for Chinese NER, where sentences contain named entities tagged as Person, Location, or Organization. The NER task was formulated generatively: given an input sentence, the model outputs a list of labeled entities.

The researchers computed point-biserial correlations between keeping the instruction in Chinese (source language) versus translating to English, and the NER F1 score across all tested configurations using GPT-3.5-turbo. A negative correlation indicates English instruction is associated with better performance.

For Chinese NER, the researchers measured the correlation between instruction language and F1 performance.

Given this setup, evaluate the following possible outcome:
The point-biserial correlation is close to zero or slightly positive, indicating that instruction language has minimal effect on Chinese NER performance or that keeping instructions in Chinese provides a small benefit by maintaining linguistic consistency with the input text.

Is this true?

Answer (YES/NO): NO